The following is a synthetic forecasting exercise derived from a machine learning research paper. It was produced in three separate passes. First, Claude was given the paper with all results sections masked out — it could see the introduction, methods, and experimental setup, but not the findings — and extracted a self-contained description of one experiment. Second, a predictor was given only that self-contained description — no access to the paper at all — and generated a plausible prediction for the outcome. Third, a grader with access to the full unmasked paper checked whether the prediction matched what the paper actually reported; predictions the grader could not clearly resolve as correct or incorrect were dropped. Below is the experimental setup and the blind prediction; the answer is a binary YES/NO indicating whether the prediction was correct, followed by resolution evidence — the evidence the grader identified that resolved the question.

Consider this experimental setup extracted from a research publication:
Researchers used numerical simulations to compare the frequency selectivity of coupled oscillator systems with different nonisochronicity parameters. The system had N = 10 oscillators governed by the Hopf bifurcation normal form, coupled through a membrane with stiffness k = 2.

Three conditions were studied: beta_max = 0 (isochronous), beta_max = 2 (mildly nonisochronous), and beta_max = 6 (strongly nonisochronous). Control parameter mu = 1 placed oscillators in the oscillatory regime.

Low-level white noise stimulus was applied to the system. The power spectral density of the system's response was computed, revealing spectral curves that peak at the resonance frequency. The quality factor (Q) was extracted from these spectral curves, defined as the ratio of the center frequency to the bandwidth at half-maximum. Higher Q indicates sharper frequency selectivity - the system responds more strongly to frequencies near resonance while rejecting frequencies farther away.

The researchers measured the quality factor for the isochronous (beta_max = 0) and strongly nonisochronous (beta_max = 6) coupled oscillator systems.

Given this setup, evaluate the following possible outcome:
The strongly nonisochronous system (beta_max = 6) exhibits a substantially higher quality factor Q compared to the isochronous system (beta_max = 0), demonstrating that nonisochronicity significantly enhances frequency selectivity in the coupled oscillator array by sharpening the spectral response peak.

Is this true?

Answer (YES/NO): YES